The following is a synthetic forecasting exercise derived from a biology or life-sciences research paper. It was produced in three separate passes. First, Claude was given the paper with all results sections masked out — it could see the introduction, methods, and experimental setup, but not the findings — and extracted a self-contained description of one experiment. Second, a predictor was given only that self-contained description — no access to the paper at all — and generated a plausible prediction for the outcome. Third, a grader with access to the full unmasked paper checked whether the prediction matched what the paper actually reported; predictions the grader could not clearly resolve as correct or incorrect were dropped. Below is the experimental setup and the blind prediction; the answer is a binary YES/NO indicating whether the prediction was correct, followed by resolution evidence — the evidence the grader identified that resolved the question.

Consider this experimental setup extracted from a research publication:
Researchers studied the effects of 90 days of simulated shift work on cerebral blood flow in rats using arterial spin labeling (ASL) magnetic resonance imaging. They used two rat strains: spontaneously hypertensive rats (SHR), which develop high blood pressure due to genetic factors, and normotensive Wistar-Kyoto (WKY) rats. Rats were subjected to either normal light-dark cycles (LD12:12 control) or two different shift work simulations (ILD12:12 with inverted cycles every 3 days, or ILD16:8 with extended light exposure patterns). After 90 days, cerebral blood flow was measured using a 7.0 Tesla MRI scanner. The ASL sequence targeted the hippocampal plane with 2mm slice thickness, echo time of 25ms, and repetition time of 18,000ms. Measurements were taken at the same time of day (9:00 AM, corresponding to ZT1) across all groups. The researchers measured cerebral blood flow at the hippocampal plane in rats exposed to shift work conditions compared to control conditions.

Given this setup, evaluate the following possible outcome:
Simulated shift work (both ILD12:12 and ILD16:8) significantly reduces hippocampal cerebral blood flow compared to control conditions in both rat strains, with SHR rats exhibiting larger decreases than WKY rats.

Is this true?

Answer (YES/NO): NO